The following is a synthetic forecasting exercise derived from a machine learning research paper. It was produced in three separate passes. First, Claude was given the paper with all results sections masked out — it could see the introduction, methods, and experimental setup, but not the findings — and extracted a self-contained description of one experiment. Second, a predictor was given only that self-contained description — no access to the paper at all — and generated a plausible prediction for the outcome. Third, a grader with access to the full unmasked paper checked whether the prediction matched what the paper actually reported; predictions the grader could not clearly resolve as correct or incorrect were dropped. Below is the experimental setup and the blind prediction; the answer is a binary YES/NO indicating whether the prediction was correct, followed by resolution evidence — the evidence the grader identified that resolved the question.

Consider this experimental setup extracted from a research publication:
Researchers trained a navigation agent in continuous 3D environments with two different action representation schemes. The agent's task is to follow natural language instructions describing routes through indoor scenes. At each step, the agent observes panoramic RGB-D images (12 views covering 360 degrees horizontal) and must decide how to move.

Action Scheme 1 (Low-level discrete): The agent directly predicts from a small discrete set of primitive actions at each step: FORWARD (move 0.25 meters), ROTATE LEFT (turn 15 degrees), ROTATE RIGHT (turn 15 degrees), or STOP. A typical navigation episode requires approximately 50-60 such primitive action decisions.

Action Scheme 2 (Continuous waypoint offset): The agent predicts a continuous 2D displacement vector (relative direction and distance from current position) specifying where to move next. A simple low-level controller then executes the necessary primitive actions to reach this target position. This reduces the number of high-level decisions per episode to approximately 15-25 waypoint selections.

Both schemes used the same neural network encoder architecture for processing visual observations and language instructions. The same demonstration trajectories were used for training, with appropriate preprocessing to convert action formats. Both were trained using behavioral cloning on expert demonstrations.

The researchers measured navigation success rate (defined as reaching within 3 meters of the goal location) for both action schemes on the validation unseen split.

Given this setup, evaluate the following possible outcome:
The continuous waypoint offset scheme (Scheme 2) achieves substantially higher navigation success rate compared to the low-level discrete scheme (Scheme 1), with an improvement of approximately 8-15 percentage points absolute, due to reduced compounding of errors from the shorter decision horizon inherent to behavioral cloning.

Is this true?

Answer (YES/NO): NO